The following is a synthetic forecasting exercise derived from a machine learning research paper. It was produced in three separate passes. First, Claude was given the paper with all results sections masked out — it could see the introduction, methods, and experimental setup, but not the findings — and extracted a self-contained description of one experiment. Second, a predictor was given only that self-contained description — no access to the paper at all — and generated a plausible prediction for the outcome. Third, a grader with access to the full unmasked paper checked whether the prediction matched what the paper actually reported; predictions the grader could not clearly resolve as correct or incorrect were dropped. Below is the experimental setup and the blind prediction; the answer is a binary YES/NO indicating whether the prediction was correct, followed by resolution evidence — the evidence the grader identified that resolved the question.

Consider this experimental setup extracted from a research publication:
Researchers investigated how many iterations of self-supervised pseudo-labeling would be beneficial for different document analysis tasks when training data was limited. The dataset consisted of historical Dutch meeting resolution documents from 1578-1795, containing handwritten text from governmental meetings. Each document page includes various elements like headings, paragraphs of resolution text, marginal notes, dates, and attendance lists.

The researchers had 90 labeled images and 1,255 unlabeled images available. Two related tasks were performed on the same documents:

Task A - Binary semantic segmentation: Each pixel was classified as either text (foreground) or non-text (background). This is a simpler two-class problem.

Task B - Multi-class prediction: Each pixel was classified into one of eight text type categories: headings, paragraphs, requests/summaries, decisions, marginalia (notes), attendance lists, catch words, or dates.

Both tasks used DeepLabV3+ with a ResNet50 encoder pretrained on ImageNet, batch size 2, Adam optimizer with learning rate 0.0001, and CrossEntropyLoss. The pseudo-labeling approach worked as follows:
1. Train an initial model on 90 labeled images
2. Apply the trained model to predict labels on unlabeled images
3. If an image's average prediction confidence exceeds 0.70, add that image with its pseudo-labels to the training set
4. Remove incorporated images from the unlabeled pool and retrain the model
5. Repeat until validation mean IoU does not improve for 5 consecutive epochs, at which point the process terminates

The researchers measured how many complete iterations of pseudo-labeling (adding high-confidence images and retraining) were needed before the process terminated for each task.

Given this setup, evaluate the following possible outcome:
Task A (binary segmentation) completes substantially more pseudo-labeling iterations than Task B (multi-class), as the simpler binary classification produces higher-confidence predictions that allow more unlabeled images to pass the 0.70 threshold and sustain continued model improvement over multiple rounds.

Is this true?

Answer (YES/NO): NO